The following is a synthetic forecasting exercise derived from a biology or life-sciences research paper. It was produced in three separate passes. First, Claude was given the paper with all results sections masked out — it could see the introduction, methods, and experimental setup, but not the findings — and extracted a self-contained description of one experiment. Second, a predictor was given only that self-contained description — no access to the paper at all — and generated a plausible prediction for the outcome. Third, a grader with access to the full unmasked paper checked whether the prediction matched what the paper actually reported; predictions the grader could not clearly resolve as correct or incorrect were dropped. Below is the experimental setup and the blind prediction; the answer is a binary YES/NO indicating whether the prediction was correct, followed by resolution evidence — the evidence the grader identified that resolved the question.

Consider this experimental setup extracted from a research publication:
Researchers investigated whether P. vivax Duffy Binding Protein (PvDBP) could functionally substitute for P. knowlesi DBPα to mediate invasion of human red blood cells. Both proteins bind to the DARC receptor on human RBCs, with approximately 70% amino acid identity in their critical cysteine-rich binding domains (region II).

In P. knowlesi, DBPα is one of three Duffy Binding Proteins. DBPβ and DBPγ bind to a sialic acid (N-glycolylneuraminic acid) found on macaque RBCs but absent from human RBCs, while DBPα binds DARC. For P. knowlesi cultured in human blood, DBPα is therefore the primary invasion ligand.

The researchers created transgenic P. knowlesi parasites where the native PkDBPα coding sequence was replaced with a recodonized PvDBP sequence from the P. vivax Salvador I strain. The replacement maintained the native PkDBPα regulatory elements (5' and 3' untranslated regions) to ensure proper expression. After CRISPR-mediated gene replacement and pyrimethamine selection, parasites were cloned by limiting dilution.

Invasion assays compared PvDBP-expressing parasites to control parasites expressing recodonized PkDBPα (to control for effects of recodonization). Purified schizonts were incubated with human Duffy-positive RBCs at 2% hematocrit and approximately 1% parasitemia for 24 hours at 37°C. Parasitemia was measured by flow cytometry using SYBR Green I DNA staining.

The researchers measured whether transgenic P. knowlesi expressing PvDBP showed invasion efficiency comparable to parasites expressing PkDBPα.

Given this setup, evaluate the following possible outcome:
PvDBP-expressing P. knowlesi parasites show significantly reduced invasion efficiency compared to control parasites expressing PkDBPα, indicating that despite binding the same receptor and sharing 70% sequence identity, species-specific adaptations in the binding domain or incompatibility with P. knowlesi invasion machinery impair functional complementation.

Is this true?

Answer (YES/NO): NO